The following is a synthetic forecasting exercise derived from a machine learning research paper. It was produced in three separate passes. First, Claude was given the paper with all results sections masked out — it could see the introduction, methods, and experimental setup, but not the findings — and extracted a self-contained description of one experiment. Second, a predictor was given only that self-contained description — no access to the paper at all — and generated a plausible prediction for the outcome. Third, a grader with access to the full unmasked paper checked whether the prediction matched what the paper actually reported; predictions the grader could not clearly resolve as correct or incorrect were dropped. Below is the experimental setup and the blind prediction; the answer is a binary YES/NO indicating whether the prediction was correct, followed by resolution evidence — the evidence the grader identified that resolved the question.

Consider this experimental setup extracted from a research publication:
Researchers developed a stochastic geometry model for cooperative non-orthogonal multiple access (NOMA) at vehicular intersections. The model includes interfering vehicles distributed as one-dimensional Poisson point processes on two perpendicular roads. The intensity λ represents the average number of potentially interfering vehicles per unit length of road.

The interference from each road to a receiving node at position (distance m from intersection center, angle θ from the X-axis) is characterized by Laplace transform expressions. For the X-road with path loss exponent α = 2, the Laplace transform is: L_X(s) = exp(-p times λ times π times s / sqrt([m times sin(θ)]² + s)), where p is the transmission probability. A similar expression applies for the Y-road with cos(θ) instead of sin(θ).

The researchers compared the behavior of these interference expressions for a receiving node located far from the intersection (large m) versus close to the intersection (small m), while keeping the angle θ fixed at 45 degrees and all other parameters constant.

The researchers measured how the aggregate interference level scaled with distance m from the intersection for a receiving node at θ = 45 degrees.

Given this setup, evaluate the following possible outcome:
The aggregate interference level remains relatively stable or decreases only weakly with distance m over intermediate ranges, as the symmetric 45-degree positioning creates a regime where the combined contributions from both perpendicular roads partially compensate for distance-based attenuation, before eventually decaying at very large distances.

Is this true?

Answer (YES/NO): NO